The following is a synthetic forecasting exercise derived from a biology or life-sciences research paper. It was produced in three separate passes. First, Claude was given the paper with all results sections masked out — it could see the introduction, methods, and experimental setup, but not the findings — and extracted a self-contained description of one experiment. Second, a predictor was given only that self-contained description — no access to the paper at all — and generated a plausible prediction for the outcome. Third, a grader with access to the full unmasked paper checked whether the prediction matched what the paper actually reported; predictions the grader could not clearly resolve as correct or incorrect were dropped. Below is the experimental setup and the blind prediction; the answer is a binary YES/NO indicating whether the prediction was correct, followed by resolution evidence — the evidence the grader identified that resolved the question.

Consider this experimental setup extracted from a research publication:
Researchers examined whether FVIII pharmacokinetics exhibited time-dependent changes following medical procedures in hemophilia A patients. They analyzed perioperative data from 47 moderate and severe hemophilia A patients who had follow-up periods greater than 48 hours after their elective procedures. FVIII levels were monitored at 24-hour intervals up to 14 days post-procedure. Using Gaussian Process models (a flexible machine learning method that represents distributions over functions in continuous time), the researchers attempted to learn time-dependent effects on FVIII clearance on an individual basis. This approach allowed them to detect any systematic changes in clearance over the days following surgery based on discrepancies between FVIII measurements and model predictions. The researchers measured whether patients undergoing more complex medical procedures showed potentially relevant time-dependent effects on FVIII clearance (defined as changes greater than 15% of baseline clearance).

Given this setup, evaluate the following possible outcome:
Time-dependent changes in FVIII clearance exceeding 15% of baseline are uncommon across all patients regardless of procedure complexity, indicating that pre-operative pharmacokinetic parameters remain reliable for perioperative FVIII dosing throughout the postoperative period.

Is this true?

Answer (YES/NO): NO